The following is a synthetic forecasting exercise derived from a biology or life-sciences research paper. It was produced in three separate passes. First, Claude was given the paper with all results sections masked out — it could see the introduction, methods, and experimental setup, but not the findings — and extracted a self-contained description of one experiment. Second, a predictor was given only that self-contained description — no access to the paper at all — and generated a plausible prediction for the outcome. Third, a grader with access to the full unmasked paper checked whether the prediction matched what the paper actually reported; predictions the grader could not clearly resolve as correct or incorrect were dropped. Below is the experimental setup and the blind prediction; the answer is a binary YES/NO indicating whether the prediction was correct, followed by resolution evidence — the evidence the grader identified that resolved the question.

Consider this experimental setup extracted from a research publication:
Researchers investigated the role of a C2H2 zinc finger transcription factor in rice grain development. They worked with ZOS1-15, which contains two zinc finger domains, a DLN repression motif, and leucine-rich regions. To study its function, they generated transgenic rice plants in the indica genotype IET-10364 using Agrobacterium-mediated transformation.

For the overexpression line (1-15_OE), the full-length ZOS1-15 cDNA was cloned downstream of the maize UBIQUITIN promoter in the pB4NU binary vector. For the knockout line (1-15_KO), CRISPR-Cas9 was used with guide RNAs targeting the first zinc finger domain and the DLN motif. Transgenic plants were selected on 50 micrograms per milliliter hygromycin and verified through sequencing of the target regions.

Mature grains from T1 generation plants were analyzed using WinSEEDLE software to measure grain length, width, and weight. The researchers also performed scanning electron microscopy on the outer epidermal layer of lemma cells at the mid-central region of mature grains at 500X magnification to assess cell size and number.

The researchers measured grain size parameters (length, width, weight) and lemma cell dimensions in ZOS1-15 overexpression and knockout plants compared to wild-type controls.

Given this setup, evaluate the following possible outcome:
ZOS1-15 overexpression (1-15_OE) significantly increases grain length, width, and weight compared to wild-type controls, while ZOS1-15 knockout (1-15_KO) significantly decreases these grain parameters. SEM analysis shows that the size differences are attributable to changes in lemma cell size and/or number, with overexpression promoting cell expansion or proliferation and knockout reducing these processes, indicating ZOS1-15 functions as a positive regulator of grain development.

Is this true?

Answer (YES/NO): NO